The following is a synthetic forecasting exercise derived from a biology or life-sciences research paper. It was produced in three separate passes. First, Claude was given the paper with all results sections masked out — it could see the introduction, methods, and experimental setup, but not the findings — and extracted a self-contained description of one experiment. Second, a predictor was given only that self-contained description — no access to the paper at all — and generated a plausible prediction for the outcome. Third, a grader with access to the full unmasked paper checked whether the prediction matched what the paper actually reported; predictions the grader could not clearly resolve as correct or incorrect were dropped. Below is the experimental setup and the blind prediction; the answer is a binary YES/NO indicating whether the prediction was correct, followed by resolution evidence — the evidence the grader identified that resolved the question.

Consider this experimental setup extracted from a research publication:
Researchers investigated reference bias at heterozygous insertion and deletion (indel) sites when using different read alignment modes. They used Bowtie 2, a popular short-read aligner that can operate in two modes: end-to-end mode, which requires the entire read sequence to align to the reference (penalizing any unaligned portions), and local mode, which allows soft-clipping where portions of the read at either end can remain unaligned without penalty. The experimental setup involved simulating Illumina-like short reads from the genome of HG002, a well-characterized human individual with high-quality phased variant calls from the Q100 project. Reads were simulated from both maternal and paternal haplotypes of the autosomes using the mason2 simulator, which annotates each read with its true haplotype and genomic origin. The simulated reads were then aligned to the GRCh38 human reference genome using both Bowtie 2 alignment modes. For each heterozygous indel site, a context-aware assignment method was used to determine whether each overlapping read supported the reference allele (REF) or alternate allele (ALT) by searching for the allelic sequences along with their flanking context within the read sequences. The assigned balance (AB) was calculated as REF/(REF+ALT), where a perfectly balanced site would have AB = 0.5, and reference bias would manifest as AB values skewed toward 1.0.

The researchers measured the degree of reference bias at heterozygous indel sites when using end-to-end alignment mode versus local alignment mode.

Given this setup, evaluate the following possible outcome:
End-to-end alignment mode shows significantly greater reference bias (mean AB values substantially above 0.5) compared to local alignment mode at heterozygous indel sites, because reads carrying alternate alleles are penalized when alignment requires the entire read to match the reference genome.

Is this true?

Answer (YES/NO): NO